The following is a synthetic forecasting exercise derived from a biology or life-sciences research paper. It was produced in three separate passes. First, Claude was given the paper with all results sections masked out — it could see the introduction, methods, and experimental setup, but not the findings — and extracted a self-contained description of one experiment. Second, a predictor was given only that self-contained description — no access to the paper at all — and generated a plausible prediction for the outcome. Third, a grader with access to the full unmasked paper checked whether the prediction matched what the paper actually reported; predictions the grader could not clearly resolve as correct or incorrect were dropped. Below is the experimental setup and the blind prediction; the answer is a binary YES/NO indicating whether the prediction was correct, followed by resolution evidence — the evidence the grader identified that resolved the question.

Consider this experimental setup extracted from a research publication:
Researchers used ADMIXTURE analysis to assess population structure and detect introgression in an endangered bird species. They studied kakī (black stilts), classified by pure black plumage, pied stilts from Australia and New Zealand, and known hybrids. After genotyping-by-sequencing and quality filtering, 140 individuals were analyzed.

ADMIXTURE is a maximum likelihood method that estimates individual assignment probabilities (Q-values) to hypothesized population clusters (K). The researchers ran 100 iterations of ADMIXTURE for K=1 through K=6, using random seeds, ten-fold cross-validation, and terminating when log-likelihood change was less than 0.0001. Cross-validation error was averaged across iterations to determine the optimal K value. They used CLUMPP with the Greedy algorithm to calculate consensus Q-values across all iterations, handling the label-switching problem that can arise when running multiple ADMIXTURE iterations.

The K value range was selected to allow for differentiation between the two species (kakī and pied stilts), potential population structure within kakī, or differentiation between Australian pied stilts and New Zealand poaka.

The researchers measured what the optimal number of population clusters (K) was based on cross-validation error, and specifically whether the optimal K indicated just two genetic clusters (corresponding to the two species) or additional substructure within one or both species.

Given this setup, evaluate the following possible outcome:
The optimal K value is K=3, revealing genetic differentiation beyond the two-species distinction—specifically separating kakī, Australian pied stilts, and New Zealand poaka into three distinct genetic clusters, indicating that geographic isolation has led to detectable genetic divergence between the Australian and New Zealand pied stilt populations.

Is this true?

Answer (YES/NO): NO